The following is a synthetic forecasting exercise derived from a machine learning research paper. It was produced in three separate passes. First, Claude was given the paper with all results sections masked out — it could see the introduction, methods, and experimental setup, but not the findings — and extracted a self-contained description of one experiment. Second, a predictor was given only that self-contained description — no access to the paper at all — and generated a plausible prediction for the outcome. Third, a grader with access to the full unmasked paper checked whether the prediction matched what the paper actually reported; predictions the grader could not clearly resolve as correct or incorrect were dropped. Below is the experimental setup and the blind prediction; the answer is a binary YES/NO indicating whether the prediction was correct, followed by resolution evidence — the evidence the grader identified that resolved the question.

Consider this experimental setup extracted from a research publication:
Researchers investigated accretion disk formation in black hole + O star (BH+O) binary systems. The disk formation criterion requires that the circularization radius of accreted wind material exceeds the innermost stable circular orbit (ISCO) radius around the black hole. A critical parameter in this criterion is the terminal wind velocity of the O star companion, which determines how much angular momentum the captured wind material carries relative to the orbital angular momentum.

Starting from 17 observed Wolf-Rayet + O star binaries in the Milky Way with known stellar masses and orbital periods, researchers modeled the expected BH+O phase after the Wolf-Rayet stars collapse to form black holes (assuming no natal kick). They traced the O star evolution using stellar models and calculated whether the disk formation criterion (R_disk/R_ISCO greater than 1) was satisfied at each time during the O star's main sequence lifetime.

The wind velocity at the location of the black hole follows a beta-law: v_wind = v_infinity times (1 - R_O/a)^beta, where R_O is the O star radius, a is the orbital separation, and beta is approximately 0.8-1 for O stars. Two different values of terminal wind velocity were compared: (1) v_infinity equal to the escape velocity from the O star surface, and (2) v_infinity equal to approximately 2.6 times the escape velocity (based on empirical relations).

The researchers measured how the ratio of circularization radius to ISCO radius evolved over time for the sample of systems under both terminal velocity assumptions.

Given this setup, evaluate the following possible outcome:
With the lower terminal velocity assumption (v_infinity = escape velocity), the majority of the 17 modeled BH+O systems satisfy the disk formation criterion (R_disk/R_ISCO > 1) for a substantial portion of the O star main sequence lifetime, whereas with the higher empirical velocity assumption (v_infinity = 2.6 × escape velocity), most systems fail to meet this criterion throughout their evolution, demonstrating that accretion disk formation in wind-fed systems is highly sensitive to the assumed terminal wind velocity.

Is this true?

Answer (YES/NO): YES